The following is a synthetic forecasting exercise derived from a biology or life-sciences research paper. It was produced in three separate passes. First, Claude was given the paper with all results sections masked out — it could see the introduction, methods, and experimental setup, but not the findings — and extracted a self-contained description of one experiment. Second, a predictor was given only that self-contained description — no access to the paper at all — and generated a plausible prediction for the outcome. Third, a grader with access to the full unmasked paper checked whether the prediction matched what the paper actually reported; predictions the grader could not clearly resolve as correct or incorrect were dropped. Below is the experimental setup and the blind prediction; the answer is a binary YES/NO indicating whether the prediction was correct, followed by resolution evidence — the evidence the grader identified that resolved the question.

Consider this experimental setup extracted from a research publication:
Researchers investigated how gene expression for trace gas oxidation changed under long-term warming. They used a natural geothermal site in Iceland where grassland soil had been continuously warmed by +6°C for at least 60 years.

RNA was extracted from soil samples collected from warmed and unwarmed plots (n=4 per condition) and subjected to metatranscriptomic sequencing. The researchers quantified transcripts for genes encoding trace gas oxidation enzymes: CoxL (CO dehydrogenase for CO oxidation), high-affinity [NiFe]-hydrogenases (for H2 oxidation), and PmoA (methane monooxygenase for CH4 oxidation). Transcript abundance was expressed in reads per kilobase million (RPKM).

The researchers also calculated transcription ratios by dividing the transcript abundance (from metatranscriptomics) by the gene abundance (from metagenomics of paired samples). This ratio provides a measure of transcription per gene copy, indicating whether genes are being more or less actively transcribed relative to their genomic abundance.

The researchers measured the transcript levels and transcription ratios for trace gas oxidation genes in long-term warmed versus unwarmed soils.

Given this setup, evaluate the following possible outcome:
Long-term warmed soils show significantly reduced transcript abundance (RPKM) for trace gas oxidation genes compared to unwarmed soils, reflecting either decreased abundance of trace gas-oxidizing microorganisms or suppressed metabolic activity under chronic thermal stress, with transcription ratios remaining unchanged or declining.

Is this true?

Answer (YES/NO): NO